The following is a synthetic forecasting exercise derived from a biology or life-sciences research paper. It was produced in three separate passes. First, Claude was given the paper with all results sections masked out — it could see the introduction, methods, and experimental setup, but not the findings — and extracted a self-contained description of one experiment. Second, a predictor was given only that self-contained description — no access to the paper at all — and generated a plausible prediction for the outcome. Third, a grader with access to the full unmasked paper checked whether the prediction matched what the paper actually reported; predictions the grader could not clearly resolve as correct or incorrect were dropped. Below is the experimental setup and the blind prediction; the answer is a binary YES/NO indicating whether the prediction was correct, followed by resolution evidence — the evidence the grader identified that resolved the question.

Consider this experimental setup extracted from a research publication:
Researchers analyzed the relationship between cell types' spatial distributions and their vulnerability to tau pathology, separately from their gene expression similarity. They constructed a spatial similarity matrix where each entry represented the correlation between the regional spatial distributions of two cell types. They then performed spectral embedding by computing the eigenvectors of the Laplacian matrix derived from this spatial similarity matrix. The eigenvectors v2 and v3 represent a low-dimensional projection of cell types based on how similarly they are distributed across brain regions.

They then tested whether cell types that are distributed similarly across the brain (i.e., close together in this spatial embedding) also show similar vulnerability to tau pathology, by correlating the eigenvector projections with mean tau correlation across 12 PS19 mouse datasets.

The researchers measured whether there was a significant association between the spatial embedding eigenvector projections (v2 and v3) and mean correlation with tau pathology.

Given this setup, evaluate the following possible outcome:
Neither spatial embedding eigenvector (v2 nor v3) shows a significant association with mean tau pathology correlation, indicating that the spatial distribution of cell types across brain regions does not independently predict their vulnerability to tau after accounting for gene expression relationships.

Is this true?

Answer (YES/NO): NO